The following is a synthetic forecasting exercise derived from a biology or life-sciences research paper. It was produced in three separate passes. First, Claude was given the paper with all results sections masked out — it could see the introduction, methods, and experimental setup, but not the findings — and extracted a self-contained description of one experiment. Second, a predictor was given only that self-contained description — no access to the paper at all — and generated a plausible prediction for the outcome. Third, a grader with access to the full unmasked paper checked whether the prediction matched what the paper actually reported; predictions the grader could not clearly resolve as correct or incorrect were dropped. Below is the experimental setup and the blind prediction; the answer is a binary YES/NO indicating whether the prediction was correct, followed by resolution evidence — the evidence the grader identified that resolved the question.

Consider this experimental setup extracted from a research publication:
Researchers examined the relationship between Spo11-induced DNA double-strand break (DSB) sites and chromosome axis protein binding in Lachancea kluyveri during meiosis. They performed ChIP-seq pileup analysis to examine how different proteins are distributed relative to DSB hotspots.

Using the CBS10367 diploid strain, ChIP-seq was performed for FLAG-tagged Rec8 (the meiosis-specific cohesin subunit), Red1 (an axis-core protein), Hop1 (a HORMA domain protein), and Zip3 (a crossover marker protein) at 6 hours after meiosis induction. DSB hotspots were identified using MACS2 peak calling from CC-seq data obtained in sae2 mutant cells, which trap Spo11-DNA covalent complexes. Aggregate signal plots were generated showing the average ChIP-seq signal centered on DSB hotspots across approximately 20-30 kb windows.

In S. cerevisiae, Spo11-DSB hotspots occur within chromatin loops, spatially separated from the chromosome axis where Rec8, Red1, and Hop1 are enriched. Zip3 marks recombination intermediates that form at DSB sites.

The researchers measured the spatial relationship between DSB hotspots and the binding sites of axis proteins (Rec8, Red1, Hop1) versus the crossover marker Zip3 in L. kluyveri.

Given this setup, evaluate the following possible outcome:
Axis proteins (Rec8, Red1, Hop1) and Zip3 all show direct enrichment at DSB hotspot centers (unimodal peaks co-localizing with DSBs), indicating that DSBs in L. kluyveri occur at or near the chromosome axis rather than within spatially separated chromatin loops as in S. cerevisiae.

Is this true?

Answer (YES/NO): NO